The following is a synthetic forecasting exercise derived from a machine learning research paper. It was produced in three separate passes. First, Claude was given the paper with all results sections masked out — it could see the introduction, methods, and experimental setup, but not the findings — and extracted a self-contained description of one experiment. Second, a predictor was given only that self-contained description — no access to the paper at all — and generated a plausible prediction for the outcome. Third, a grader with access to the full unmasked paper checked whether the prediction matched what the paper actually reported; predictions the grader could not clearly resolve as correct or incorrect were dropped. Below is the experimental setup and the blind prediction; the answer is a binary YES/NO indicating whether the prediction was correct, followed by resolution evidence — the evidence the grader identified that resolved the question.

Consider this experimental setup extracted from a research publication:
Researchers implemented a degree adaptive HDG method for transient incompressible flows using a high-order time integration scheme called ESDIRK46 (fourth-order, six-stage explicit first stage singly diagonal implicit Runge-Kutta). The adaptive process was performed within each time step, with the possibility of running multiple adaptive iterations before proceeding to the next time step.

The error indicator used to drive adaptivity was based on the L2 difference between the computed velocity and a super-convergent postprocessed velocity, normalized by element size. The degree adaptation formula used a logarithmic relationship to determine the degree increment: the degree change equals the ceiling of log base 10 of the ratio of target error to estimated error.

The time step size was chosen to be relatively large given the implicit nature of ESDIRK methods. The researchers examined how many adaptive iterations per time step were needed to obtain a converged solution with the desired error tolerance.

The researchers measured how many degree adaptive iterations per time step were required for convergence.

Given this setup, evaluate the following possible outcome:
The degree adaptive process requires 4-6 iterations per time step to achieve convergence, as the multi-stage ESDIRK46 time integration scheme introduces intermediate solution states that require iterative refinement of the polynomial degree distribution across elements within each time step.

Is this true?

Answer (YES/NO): NO